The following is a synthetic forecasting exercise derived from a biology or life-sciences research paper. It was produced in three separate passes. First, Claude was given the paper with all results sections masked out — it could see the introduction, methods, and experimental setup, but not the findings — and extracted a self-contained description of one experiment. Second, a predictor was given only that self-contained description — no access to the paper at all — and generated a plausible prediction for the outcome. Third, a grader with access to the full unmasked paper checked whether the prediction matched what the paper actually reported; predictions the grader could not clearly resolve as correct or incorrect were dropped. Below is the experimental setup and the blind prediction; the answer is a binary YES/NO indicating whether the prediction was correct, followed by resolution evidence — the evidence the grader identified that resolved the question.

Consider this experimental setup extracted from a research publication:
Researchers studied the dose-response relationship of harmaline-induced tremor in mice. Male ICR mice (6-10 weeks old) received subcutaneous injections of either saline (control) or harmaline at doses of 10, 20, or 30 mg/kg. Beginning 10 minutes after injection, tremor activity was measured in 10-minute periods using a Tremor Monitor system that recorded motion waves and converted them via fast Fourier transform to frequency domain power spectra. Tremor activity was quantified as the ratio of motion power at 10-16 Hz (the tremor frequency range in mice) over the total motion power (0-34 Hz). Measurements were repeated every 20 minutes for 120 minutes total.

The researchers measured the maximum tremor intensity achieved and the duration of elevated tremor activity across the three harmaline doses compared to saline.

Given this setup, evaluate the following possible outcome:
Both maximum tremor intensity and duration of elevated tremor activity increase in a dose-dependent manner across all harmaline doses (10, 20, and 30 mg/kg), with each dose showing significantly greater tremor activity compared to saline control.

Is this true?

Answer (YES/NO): NO